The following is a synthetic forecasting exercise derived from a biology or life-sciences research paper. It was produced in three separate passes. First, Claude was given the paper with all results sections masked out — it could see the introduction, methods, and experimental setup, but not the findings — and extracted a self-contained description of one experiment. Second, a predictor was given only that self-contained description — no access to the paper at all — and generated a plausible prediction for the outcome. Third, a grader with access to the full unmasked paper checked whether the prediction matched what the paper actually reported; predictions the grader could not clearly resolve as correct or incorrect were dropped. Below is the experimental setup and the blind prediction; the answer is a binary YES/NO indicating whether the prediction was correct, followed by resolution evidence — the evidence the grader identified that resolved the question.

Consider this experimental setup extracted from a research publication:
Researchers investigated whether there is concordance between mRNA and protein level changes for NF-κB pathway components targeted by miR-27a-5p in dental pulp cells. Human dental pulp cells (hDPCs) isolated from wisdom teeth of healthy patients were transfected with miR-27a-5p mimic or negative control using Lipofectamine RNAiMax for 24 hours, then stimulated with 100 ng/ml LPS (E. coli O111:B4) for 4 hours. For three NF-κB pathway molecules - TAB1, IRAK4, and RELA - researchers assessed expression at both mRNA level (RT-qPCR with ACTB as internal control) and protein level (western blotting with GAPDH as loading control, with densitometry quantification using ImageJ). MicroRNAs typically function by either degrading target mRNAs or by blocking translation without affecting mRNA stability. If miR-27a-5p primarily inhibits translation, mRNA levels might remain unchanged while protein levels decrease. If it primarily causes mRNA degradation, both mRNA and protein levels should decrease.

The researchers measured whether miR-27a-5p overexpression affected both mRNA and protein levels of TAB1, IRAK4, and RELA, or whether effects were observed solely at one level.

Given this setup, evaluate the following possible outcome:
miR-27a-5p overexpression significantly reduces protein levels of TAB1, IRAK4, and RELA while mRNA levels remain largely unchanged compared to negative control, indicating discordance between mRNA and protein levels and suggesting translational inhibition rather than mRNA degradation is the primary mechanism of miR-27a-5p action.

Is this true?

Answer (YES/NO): NO